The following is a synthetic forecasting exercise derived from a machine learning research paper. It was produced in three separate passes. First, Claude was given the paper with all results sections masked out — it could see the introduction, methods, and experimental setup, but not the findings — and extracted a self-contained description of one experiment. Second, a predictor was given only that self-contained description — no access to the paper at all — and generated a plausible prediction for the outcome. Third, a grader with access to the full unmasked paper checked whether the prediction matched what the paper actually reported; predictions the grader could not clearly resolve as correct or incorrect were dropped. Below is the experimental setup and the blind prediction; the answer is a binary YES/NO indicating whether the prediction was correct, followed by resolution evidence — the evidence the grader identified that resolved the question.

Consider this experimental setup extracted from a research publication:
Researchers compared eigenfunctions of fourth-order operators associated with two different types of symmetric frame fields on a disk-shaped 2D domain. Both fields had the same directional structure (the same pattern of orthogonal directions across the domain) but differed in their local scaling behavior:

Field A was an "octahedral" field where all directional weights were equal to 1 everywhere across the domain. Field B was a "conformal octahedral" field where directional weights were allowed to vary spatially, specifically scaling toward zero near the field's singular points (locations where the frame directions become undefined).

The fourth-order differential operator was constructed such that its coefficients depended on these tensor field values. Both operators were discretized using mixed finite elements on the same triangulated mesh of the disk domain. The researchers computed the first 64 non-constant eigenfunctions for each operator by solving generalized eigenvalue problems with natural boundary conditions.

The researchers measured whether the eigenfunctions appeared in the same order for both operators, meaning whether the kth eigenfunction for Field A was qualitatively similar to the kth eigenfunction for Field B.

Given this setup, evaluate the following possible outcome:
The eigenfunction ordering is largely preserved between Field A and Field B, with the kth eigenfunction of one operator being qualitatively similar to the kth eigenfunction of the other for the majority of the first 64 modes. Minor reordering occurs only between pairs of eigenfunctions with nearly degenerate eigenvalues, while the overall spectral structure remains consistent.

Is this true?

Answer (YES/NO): NO